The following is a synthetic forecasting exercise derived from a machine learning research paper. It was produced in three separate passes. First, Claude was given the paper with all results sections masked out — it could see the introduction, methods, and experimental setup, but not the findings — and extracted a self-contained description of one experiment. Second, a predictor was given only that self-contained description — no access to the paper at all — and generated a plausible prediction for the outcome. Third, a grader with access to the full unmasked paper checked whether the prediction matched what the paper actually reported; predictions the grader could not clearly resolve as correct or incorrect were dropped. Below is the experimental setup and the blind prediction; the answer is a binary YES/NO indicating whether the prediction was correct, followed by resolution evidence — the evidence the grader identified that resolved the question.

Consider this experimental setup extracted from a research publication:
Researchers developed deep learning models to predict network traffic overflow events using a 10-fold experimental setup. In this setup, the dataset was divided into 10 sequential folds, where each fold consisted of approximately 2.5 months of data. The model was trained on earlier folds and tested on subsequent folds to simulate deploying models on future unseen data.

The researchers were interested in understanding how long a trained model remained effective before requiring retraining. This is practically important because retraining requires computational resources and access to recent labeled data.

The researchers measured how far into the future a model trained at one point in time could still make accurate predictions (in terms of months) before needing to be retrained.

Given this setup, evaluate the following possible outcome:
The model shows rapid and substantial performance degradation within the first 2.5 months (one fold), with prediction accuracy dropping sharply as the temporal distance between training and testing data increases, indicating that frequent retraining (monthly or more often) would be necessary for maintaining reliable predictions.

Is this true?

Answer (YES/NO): NO